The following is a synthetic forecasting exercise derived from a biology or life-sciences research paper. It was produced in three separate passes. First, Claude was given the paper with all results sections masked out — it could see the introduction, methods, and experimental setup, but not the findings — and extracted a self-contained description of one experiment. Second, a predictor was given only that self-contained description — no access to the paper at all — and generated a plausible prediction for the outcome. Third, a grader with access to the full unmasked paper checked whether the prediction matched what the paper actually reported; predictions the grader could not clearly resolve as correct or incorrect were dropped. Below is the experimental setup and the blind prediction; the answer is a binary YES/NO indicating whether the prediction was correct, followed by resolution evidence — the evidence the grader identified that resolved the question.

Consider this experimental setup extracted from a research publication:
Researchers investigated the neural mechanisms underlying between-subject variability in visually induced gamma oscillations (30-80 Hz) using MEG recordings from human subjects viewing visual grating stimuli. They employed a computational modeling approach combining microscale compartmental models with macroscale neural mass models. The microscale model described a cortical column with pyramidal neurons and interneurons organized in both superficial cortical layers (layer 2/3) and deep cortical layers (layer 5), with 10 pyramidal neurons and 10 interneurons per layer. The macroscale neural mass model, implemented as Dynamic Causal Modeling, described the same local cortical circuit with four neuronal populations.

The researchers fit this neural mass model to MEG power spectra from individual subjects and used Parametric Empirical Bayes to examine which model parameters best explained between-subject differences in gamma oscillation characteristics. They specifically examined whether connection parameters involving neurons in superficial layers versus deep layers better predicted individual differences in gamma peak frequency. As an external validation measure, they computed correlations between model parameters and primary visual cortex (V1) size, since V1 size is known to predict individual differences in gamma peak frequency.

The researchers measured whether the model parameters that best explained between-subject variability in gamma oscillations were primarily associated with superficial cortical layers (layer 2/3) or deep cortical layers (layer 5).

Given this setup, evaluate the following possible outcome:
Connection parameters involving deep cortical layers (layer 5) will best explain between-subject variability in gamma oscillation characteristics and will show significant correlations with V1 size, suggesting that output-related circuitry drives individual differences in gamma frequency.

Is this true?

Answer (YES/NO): YES